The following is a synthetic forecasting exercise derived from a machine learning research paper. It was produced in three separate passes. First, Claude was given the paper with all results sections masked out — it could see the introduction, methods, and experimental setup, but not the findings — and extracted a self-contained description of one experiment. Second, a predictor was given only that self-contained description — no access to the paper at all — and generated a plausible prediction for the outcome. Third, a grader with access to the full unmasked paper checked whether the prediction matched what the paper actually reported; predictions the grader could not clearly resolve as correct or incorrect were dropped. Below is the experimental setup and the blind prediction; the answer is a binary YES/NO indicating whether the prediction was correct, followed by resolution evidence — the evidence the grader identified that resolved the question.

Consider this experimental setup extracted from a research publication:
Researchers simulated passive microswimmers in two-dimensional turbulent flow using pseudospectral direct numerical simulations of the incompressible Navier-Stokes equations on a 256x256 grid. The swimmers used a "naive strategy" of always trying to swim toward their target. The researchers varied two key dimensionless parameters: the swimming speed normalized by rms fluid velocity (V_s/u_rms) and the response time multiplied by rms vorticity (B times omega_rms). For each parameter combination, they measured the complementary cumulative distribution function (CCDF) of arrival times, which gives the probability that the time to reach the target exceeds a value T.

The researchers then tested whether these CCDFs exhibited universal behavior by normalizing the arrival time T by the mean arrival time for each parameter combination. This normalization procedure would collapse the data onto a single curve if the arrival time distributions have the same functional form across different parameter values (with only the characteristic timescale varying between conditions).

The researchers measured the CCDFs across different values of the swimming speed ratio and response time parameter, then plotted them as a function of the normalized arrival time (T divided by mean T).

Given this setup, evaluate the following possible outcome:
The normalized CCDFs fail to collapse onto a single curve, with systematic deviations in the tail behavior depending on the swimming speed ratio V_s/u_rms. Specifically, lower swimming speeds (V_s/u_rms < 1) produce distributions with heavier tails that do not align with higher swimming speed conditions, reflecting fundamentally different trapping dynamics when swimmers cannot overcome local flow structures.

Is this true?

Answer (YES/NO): NO